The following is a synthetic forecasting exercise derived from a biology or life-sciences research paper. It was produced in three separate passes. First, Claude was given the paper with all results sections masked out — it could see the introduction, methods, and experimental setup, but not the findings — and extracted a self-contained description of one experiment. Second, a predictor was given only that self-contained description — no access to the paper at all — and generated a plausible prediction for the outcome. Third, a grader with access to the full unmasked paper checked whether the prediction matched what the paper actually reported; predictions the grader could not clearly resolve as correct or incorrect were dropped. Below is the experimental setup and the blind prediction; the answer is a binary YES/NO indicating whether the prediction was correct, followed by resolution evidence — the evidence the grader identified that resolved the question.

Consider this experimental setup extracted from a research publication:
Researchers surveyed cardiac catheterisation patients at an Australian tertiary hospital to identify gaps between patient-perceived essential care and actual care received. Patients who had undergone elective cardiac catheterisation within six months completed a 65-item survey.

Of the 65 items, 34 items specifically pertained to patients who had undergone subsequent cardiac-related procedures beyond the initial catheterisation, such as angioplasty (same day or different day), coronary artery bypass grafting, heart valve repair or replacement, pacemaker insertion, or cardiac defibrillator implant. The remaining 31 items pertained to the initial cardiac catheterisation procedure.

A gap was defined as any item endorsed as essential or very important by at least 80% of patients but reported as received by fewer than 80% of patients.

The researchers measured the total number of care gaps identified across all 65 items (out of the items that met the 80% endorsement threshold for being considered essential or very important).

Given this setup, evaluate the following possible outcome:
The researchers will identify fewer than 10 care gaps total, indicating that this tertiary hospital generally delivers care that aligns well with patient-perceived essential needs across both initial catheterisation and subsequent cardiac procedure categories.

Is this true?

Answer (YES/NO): NO